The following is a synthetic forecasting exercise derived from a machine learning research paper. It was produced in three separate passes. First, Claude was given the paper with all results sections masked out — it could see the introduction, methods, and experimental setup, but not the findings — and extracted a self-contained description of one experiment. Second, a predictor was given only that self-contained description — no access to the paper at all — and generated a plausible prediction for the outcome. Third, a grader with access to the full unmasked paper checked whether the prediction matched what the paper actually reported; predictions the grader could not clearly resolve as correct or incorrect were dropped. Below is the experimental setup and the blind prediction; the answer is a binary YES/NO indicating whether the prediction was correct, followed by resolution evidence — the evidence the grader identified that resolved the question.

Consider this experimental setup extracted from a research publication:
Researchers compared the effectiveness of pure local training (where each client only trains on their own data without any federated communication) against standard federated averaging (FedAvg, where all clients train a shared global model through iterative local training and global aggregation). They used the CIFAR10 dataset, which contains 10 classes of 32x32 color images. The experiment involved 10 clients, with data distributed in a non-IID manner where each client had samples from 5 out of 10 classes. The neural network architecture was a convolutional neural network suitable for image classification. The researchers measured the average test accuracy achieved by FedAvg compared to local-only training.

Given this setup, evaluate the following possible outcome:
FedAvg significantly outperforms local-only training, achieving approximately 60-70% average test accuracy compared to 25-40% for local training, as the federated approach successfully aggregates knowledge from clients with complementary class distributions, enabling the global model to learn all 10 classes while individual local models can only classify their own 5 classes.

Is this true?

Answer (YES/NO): NO